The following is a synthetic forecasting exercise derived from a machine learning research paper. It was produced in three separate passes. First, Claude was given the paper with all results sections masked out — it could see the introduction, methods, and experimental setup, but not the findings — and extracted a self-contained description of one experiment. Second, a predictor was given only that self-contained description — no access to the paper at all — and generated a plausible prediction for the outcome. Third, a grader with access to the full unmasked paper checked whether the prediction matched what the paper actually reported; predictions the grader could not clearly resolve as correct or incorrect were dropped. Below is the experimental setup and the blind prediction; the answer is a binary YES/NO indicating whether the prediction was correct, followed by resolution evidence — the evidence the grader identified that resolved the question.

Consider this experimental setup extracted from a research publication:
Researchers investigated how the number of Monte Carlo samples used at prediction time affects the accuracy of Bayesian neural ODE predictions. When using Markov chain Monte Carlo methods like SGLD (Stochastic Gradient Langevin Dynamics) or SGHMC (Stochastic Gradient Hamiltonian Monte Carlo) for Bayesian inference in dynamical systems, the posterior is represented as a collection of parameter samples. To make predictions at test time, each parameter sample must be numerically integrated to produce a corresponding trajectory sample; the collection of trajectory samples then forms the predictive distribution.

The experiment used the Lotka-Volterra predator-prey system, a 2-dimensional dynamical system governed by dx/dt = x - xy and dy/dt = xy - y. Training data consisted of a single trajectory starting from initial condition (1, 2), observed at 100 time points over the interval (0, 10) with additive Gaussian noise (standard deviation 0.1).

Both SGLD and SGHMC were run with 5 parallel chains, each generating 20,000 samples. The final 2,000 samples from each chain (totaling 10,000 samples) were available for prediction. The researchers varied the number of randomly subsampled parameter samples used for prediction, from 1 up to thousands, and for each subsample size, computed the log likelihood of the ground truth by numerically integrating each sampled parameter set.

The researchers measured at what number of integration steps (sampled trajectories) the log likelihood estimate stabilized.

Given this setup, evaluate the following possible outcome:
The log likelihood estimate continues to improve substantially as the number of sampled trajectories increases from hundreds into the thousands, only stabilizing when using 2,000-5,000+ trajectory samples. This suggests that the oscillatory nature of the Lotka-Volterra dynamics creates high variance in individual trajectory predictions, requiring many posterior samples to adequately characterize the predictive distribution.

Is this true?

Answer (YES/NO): NO